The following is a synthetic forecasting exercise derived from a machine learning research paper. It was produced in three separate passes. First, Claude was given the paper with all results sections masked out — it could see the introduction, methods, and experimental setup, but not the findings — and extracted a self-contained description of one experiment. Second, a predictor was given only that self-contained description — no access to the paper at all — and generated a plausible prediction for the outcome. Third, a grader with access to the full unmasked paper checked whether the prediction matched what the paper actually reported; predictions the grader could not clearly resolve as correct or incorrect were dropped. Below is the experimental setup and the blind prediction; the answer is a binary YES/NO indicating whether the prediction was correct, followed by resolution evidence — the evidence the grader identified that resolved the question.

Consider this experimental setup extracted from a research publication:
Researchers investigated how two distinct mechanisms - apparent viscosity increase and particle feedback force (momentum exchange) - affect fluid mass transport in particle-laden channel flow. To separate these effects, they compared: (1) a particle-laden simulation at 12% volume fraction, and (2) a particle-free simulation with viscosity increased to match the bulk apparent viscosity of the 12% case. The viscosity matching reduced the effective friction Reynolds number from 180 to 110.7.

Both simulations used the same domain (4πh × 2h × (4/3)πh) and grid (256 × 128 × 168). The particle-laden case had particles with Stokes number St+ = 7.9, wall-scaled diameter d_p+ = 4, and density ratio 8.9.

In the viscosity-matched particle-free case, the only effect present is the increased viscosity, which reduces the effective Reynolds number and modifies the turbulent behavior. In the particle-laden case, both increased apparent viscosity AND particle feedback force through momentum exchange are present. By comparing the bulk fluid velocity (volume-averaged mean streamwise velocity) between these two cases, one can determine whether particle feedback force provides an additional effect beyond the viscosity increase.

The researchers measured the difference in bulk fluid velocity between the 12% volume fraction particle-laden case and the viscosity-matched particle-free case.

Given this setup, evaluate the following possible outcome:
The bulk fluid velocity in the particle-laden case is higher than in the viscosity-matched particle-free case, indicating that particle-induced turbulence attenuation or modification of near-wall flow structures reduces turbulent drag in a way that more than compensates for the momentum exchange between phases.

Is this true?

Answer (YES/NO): NO